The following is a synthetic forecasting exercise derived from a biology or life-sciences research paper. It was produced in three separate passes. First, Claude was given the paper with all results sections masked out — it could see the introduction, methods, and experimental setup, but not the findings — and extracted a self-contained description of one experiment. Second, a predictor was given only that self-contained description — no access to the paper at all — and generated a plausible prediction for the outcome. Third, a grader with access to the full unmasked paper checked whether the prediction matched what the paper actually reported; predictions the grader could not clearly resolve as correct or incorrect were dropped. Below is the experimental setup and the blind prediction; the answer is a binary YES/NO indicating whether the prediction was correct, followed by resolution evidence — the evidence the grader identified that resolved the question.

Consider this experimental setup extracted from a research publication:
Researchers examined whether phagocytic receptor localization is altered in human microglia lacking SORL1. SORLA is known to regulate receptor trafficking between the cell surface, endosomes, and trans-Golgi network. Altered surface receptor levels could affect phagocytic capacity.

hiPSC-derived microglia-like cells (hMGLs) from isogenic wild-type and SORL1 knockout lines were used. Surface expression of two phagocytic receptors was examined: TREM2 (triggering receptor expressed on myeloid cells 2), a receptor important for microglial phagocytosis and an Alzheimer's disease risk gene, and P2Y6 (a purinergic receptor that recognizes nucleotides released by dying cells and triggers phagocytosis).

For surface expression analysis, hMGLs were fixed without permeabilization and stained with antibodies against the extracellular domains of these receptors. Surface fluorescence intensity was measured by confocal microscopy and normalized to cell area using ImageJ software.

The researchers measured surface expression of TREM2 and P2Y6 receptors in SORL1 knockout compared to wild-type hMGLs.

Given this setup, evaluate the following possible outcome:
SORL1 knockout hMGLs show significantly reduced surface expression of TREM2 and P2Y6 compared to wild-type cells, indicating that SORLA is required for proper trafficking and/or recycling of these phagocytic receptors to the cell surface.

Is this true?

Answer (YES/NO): NO